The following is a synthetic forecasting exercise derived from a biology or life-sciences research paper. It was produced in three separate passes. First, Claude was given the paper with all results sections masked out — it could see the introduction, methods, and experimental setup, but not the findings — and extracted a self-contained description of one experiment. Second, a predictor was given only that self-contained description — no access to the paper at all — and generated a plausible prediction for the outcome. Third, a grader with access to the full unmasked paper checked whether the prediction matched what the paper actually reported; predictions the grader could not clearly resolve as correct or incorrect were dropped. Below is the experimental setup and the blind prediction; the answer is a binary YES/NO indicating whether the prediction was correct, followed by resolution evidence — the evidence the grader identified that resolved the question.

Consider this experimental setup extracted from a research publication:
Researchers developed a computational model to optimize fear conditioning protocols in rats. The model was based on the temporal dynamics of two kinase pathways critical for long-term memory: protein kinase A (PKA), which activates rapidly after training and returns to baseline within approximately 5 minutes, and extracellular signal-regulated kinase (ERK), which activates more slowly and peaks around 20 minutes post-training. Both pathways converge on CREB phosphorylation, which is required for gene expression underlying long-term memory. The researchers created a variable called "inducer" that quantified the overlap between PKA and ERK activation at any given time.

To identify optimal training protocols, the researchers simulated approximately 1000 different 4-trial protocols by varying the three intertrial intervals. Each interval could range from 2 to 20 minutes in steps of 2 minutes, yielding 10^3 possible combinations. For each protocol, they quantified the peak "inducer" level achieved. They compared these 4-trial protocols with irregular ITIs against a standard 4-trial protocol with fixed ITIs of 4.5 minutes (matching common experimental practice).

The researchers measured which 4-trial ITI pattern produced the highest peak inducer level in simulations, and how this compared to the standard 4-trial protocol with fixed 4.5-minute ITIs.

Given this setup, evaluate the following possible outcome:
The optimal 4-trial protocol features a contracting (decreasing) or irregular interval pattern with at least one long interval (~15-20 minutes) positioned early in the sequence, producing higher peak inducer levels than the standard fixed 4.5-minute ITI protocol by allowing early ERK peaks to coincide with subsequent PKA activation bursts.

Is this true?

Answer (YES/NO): NO